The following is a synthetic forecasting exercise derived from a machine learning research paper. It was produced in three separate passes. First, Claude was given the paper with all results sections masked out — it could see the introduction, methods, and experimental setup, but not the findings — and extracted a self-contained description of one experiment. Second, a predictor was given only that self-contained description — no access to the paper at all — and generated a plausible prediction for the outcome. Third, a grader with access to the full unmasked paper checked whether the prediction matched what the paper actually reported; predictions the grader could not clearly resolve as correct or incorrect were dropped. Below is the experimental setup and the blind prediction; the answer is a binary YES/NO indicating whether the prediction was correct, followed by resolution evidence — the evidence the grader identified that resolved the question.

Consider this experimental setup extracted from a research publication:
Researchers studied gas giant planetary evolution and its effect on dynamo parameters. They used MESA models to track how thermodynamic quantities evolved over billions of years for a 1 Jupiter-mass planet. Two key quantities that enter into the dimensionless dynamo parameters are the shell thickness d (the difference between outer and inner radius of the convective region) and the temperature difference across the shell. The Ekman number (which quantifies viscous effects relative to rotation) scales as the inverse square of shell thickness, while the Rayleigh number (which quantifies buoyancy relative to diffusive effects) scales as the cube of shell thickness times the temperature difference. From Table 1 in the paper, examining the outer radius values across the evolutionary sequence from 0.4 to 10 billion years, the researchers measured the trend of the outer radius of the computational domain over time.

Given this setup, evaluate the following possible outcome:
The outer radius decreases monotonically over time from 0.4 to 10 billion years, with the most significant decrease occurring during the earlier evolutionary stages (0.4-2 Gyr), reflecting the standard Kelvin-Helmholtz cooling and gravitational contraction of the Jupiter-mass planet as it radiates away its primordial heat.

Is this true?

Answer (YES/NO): YES